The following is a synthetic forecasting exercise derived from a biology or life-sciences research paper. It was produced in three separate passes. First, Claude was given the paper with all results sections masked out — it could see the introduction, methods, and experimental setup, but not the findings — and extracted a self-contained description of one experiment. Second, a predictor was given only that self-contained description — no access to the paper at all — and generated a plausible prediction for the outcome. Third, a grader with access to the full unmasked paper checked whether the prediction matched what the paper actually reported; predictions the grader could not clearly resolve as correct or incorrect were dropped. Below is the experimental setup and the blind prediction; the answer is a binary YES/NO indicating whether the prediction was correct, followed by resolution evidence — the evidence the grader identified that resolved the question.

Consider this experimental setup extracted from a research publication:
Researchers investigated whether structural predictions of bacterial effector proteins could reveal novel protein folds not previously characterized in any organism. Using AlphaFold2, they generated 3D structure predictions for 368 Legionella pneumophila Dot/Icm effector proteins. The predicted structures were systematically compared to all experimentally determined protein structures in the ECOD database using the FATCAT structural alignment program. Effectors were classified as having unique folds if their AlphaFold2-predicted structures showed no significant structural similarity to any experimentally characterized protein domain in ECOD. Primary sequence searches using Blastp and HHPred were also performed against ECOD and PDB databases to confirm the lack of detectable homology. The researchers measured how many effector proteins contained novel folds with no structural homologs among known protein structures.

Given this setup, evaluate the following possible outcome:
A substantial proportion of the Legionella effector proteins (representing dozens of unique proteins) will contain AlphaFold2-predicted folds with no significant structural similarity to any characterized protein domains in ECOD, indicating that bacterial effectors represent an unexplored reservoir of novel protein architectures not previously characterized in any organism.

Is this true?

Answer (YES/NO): NO